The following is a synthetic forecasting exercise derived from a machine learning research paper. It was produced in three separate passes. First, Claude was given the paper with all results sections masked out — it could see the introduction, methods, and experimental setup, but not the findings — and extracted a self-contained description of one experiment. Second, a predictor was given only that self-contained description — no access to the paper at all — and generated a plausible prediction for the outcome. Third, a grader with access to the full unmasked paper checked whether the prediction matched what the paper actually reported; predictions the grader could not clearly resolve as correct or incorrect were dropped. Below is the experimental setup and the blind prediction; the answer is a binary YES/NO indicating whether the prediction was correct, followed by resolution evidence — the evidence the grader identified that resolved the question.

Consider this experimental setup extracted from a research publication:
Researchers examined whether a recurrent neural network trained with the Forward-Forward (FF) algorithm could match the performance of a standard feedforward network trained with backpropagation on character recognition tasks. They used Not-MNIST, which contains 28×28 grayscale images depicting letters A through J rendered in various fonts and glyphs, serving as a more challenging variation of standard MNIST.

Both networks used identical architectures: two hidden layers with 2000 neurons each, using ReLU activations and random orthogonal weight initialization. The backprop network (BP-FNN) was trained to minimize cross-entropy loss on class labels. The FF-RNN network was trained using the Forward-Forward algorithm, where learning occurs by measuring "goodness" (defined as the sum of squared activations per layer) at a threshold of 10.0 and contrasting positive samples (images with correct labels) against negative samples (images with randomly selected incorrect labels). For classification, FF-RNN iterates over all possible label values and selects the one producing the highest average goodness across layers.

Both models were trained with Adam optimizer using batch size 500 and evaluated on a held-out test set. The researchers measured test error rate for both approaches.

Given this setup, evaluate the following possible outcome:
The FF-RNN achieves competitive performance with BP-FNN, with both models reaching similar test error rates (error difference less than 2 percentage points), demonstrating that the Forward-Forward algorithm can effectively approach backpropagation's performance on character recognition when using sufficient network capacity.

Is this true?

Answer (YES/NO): YES